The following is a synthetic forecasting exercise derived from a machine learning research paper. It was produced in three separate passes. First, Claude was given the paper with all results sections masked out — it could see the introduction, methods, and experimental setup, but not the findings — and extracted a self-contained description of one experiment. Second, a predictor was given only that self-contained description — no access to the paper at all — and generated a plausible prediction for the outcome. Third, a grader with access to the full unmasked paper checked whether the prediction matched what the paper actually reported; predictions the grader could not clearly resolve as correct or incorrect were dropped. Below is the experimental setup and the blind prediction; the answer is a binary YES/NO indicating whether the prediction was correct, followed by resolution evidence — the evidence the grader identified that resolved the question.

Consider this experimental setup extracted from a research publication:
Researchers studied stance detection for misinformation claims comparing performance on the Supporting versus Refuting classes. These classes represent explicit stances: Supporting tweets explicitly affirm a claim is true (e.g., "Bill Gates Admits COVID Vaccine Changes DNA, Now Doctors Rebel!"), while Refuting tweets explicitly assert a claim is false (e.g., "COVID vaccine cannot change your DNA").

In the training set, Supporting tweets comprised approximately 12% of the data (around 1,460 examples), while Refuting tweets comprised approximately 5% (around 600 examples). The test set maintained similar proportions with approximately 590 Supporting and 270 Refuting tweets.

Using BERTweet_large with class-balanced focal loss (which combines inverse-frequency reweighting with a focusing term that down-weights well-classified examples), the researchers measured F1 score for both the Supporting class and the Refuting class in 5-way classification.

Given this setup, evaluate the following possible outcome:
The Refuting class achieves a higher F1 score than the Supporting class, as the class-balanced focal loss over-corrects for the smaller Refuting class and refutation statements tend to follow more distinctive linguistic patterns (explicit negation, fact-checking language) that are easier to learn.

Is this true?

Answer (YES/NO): YES